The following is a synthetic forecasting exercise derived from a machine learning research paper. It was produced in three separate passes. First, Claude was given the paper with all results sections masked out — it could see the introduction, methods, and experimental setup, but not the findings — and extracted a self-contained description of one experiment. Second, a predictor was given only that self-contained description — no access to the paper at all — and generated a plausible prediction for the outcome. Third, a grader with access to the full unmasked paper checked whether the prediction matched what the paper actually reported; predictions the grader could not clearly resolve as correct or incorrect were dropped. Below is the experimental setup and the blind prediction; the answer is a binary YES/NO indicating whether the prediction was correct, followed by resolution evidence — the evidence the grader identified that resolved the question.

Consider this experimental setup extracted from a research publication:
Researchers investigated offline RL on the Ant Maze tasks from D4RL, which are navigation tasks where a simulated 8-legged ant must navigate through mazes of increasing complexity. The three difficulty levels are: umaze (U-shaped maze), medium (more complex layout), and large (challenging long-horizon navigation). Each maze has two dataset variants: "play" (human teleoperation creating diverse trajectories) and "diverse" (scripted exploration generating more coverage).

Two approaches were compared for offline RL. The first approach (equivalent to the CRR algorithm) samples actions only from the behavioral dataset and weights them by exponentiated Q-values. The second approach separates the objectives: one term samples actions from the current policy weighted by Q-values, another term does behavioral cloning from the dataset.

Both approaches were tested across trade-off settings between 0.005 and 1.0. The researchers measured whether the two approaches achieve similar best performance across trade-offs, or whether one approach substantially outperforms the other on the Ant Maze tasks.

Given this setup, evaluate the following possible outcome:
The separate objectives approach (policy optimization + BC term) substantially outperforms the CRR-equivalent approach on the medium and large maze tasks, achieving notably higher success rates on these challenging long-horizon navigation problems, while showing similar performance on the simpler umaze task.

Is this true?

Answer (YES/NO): NO